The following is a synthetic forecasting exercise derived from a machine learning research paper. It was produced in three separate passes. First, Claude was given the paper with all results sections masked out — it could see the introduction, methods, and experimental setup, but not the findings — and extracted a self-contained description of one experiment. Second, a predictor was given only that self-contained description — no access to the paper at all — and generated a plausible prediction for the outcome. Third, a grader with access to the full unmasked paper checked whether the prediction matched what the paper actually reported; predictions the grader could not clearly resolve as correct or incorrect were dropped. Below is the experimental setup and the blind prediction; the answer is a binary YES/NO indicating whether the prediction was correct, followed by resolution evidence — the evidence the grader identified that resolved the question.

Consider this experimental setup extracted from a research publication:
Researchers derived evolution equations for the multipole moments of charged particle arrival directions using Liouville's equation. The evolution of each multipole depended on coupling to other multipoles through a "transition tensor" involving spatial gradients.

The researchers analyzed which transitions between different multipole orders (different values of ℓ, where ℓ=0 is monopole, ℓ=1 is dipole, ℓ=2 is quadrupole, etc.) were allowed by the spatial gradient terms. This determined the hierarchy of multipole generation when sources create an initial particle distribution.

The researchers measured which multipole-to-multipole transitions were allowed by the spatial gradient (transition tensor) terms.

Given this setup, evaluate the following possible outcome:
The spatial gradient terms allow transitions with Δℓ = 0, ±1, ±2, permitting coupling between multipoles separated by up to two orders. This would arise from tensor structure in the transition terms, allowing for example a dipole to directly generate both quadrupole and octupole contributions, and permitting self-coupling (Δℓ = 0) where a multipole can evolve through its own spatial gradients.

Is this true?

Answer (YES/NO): NO